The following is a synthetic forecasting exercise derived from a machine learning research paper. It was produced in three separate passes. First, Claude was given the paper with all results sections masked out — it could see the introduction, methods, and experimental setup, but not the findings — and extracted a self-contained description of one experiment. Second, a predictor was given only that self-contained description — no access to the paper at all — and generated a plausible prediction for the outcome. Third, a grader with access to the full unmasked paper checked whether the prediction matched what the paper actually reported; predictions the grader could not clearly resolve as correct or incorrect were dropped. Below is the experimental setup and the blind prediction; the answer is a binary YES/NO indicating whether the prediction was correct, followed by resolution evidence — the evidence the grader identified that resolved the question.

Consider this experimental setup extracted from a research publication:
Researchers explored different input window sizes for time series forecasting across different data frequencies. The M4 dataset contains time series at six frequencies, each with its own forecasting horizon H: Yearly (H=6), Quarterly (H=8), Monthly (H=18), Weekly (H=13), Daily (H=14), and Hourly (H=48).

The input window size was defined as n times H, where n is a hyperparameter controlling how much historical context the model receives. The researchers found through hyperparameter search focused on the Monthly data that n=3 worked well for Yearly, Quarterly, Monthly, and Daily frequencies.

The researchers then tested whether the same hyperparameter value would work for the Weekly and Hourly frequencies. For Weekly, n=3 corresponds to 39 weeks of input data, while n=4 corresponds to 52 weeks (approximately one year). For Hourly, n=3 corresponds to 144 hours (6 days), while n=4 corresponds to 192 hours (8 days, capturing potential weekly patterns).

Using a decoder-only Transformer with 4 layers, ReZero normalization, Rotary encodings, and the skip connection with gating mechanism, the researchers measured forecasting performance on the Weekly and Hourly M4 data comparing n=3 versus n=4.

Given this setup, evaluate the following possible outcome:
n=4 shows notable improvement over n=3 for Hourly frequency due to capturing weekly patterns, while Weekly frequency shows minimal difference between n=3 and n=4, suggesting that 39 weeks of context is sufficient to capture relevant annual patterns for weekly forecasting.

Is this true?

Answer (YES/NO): NO